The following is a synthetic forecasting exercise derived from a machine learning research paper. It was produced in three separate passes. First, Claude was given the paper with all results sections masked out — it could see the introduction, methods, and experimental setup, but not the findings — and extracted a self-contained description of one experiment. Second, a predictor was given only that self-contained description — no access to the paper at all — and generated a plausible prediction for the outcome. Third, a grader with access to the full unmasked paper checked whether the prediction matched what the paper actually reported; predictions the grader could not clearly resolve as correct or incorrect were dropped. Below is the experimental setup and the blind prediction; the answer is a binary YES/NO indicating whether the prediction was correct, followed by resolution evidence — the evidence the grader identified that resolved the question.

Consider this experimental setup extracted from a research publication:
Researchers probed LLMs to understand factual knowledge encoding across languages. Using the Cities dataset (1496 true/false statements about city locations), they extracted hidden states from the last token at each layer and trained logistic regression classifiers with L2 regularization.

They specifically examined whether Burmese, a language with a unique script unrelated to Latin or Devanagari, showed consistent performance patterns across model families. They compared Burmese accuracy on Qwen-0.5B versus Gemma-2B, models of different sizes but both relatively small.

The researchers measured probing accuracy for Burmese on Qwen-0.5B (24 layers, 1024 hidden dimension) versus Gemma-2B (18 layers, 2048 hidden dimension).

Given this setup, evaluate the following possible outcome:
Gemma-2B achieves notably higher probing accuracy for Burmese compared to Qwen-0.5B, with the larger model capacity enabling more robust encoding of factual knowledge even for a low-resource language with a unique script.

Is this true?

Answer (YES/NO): YES